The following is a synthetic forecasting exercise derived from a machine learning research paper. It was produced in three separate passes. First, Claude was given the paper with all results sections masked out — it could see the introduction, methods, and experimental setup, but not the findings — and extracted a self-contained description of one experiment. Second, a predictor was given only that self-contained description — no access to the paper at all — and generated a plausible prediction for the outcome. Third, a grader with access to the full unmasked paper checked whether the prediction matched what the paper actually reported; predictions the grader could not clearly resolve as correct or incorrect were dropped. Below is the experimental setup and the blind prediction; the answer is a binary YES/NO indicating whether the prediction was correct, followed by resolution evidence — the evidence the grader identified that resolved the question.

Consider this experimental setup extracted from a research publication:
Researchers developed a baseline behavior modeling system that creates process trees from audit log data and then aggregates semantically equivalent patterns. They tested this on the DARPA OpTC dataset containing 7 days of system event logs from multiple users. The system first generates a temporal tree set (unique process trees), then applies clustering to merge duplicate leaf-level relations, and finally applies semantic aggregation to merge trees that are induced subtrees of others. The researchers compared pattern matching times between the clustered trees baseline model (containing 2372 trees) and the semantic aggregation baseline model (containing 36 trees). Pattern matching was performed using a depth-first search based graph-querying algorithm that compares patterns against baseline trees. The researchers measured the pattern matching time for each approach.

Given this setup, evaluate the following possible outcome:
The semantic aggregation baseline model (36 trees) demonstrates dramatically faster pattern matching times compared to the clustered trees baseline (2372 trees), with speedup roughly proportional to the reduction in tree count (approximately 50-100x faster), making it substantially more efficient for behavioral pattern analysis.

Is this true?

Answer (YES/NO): NO